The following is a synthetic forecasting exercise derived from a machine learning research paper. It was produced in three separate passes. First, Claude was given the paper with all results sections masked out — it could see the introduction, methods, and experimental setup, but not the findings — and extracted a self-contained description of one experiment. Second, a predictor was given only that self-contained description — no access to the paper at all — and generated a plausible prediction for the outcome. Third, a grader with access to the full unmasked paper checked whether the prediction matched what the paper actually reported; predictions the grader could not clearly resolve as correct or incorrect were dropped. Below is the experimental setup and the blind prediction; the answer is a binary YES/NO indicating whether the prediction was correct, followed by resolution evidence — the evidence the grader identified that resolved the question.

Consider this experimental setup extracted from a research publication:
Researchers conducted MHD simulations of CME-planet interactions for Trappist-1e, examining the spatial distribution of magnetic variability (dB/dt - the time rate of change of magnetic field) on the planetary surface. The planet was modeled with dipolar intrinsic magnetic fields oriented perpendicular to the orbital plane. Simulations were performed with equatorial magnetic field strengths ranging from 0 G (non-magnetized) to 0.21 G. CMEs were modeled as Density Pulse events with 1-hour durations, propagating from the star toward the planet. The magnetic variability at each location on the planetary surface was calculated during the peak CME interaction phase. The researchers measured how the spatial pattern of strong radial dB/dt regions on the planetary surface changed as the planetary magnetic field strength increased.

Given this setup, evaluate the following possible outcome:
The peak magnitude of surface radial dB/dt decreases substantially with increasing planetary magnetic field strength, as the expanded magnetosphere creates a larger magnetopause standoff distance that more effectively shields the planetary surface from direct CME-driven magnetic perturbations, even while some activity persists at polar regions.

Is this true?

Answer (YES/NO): NO